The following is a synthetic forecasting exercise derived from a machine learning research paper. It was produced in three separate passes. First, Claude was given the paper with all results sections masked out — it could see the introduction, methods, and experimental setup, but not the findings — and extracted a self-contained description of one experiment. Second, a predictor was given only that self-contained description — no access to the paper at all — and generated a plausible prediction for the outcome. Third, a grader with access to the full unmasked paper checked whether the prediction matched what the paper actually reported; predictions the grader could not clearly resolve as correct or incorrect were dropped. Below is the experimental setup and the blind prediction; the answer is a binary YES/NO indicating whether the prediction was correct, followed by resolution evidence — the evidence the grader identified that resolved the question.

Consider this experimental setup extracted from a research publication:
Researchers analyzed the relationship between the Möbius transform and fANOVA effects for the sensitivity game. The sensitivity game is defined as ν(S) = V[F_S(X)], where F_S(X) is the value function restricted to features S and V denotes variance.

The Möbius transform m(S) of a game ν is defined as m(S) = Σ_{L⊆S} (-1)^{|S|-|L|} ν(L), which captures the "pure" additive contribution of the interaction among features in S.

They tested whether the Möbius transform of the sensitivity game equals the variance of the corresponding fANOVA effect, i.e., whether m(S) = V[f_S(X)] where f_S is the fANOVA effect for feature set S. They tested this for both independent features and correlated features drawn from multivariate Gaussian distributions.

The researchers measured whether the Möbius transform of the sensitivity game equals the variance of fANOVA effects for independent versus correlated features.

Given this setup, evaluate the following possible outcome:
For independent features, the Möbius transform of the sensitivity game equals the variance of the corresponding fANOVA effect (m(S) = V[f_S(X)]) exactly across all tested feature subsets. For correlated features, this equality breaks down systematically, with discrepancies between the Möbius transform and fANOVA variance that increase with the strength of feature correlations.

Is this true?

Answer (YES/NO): YES